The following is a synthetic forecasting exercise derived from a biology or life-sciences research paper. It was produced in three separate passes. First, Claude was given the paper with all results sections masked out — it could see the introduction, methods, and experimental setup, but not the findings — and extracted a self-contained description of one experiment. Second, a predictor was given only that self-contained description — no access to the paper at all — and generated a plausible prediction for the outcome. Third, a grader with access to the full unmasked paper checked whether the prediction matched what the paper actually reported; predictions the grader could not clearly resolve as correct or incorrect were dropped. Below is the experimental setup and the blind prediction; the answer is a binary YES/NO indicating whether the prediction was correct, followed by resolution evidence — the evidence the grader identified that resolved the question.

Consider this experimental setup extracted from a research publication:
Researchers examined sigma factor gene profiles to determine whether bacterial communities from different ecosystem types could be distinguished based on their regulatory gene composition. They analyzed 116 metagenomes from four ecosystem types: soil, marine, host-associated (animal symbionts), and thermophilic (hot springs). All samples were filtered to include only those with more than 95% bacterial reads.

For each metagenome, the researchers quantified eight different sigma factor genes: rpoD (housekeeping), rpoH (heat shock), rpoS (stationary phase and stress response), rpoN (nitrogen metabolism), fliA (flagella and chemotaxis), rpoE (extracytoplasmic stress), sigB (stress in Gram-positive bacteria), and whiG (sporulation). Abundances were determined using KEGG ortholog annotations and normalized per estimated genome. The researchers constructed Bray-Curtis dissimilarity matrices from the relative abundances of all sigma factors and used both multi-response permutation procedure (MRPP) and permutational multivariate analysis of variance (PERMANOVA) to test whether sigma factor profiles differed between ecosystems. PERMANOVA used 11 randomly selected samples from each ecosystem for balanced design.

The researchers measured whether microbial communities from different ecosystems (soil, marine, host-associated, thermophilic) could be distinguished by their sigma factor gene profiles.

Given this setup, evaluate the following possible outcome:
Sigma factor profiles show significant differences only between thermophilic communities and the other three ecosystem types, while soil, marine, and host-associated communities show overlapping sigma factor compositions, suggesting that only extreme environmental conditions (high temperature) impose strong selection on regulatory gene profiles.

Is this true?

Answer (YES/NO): NO